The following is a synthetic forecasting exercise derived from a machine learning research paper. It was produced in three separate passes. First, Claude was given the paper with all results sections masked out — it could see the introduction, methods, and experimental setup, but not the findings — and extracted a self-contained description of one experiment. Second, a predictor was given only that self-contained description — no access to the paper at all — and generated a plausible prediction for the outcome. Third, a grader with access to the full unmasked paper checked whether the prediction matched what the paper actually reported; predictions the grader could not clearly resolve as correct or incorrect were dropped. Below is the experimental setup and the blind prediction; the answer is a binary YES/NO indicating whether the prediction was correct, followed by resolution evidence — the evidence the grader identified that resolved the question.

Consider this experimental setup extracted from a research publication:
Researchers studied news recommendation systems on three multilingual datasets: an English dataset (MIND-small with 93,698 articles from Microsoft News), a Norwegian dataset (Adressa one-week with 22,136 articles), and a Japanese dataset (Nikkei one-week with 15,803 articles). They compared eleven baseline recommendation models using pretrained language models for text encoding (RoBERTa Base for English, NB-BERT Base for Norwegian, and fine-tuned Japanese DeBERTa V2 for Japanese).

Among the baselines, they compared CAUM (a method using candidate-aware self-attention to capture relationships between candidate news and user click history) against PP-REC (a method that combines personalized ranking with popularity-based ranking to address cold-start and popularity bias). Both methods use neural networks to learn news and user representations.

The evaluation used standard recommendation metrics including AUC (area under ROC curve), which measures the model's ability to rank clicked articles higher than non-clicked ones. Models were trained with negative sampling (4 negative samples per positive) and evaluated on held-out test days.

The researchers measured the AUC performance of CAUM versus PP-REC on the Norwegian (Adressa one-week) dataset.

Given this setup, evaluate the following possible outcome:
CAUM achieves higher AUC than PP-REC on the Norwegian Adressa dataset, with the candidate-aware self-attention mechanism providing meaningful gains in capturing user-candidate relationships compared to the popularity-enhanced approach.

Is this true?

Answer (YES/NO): NO